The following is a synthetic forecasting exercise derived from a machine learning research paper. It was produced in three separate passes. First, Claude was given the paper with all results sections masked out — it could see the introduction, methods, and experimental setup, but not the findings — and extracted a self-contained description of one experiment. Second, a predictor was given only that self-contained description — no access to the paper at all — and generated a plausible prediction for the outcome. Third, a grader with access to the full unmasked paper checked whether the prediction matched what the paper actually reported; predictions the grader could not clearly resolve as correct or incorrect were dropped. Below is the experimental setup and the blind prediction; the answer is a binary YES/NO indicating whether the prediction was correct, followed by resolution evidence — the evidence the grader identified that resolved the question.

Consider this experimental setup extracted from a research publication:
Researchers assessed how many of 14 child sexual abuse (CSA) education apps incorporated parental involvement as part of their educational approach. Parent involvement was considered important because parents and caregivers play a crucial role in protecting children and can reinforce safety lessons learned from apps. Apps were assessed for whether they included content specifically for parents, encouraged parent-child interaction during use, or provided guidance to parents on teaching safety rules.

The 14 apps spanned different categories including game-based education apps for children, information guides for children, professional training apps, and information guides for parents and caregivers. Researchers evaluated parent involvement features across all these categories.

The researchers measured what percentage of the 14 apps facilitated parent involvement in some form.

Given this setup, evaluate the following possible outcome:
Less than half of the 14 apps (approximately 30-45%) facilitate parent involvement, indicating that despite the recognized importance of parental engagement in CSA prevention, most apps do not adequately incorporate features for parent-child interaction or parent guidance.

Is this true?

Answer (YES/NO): NO